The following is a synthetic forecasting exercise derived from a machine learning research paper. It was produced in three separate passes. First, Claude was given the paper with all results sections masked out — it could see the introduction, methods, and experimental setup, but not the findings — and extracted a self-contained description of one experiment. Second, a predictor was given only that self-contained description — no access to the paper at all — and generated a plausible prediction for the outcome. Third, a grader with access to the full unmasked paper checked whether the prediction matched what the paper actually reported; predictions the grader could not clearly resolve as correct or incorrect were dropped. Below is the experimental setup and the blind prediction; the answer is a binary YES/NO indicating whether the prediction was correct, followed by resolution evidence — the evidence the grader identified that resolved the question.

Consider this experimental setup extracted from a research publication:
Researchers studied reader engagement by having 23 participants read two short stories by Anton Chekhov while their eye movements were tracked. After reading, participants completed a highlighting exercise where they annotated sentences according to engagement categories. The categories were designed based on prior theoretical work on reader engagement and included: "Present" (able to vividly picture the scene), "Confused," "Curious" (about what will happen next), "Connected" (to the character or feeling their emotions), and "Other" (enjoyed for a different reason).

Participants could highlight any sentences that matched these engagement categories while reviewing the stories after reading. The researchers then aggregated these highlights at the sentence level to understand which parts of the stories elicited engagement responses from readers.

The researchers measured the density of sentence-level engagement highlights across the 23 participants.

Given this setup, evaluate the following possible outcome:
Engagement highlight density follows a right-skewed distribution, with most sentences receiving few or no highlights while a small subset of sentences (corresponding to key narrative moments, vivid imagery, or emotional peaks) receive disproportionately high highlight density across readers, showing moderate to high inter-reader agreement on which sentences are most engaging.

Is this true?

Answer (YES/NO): NO